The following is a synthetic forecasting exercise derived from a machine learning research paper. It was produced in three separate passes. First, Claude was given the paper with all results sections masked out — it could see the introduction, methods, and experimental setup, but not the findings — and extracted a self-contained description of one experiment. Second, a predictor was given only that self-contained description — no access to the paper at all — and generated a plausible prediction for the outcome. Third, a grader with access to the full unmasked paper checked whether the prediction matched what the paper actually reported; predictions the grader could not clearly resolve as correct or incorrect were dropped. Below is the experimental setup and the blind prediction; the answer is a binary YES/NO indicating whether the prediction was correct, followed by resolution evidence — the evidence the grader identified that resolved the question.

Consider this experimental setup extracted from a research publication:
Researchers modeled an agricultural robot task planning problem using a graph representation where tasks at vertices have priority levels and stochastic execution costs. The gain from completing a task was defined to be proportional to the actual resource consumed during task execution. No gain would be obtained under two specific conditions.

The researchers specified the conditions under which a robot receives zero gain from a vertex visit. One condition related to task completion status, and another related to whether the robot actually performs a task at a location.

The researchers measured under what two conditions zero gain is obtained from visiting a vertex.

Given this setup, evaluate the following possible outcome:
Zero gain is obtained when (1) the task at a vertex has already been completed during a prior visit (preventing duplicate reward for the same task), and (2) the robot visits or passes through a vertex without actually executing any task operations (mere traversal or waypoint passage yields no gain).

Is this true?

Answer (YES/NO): NO